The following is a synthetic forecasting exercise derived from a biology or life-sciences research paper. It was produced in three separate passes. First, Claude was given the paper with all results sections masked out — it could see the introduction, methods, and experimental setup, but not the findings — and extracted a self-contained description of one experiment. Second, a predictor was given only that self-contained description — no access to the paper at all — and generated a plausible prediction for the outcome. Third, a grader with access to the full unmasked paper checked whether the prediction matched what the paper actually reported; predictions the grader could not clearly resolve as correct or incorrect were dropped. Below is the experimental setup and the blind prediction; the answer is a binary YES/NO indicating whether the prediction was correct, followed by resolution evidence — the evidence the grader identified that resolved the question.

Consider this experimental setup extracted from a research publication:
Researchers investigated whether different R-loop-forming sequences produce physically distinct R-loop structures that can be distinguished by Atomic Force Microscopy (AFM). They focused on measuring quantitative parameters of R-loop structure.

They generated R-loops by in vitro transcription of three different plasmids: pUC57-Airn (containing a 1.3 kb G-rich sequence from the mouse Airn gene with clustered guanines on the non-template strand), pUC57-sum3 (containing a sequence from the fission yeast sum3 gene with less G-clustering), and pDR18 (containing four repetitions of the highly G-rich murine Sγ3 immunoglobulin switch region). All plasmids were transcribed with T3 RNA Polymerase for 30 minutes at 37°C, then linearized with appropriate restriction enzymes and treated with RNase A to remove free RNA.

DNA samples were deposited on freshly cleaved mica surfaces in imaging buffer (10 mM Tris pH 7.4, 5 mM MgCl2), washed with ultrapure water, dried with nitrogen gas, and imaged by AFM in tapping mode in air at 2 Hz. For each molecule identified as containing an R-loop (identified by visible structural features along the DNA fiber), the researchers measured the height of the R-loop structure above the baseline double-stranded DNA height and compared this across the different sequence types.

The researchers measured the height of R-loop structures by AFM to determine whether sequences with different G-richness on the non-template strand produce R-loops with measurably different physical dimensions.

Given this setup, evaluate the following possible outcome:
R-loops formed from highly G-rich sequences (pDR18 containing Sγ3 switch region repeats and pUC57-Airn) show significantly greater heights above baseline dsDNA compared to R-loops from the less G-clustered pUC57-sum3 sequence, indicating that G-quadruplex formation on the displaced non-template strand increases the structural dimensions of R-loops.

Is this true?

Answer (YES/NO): NO